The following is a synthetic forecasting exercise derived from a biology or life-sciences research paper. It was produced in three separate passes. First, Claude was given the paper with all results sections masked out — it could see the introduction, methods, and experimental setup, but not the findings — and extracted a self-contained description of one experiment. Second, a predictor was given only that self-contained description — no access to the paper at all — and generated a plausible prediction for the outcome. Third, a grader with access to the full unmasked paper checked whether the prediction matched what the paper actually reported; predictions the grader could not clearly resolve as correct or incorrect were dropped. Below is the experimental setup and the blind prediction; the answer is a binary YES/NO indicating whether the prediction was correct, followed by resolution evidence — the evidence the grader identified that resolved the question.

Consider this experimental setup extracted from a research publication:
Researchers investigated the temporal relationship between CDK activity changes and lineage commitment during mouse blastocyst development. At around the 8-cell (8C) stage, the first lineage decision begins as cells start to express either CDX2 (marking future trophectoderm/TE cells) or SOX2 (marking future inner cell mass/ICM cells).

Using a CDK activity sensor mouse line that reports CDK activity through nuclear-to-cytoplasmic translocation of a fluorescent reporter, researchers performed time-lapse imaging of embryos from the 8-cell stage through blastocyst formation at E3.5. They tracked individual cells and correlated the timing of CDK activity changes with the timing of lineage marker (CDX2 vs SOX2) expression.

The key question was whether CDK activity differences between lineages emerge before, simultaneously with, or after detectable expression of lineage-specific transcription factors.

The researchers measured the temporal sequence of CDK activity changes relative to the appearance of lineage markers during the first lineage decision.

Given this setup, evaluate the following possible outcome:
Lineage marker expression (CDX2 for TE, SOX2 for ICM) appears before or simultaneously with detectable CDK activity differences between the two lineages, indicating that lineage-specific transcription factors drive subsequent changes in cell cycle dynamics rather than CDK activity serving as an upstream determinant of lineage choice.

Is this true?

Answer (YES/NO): YES